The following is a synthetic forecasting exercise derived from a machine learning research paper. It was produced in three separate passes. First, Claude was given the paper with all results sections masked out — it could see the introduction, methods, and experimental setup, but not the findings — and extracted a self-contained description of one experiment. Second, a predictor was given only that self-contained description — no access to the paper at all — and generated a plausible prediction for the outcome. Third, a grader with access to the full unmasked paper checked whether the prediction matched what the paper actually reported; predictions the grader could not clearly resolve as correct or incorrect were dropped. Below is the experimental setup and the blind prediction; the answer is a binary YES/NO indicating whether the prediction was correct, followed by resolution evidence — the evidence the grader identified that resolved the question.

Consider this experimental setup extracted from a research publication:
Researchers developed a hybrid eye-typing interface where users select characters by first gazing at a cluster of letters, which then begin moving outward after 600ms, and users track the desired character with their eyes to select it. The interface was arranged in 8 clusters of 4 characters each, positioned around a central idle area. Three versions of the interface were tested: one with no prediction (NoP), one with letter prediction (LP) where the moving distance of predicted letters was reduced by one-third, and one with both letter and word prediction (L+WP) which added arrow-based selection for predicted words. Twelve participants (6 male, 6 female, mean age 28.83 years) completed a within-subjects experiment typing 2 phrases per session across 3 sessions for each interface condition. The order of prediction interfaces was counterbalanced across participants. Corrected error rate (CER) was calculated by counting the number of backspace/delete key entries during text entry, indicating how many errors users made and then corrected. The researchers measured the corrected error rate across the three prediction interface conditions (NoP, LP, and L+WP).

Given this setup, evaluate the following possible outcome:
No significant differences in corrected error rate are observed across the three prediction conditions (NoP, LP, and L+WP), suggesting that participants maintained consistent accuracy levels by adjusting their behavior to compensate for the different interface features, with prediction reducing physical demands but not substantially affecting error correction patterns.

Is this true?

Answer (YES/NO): NO